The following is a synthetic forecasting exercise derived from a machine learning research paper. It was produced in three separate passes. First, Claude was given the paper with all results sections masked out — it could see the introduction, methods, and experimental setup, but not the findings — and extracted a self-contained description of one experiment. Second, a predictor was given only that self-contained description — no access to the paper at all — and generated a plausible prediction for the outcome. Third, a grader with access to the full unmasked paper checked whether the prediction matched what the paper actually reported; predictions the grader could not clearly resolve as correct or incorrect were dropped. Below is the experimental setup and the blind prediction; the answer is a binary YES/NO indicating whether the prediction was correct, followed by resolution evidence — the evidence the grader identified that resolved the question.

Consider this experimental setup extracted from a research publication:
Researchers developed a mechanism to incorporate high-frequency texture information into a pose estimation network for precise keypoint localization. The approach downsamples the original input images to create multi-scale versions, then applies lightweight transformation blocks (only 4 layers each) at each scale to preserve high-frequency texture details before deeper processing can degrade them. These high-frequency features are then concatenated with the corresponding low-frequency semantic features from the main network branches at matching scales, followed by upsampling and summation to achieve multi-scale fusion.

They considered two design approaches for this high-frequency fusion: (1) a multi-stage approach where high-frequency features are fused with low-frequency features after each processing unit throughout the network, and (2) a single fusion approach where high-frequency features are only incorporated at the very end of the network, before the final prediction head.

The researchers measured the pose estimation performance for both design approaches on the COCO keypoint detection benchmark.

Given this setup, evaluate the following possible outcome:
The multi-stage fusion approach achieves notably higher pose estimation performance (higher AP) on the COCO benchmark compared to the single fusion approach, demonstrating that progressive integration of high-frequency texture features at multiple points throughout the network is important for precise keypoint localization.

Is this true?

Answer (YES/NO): NO